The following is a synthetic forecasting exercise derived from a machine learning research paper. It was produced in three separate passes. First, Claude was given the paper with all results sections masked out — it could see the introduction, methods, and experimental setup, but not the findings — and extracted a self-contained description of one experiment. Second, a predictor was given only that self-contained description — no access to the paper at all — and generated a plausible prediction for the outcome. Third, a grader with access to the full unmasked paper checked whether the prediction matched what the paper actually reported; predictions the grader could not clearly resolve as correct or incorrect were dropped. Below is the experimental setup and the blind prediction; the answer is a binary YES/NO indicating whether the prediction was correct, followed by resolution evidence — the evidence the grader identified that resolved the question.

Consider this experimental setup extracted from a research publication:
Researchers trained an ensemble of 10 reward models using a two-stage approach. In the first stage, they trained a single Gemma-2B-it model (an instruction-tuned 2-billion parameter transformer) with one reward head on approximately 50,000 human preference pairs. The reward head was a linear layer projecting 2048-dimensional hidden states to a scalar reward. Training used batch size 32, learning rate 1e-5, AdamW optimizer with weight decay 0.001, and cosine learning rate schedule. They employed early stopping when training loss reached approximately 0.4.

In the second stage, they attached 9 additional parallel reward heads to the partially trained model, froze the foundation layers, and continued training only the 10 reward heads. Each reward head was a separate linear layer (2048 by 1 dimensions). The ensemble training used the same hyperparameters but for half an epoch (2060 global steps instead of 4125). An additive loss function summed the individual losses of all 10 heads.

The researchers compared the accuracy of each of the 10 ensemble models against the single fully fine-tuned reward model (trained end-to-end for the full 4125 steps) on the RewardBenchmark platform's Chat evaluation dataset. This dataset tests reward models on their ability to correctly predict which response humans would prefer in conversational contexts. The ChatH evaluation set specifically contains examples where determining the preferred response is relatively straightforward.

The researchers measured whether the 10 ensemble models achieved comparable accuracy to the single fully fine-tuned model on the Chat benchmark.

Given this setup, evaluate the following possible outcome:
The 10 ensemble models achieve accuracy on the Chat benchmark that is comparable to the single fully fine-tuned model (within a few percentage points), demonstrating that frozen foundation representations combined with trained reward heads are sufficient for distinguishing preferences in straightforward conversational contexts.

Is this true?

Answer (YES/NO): YES